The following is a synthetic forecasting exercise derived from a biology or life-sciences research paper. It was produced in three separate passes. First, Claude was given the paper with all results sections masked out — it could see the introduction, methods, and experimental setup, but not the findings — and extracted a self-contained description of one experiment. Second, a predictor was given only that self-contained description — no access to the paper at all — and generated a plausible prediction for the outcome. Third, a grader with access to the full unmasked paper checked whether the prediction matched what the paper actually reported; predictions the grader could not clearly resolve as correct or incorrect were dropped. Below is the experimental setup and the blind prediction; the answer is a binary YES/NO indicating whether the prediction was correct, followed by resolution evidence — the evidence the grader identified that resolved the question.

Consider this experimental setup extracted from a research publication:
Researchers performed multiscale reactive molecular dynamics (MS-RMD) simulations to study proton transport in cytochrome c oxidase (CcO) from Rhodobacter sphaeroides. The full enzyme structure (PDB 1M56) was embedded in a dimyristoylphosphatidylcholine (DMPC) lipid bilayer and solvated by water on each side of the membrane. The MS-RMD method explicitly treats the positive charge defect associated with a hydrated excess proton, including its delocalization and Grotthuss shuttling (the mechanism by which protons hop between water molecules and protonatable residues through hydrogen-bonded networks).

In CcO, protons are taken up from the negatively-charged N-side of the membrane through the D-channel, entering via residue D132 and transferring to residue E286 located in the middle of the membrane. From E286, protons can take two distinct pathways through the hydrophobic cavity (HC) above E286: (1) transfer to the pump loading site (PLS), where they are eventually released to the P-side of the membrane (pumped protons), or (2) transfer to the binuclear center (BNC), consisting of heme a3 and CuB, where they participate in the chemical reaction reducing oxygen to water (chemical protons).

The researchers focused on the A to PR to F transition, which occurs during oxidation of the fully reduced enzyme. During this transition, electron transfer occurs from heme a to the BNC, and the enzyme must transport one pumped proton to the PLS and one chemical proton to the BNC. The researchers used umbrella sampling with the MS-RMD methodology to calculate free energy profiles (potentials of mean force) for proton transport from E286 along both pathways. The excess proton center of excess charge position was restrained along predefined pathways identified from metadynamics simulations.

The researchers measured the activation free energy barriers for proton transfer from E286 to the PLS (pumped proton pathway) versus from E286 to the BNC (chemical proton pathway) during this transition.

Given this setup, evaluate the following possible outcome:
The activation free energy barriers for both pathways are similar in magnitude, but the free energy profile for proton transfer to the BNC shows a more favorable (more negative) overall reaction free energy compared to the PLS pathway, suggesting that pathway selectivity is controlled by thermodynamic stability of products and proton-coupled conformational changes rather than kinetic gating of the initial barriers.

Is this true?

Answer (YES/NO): NO